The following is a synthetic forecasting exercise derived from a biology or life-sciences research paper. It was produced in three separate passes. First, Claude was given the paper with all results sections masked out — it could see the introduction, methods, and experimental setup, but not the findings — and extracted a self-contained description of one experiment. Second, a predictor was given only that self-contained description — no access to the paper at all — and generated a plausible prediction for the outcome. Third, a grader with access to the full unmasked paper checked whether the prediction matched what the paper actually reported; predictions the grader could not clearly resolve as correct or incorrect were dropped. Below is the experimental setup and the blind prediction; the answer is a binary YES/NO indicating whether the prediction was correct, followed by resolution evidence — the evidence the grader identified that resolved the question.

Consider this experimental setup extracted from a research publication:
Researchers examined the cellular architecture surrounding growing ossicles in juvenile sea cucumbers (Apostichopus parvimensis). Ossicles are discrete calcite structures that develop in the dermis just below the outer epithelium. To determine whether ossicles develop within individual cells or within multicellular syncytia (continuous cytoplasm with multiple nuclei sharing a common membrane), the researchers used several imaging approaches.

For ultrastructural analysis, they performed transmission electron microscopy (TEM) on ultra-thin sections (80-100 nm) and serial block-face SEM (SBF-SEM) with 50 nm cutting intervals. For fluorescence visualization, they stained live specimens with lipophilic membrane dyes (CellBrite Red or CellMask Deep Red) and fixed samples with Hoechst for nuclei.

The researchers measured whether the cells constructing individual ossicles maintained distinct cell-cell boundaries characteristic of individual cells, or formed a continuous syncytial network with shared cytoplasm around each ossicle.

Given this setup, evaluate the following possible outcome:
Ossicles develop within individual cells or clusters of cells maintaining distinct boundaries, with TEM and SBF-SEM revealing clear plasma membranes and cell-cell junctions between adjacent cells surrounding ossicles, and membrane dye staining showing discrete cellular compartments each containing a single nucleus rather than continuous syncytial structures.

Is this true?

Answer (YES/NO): NO